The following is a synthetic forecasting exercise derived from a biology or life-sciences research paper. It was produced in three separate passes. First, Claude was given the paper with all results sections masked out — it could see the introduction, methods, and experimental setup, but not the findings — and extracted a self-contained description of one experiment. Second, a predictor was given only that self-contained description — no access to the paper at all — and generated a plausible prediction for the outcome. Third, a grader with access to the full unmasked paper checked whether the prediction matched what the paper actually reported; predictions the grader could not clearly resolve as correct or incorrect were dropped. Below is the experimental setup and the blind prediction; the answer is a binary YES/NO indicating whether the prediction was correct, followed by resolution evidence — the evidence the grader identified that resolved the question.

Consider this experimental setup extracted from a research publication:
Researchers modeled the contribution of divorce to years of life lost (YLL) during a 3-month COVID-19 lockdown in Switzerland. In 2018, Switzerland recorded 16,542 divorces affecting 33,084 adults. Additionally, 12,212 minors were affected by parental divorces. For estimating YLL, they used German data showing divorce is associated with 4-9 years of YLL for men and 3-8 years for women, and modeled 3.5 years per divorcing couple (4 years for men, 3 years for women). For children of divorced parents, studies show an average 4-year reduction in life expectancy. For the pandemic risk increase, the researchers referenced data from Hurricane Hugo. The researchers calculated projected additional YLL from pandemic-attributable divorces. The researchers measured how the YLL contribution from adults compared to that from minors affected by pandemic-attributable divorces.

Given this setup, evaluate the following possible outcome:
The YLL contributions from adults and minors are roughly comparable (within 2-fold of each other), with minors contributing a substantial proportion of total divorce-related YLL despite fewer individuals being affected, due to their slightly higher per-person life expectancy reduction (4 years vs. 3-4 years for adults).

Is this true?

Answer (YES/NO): NO